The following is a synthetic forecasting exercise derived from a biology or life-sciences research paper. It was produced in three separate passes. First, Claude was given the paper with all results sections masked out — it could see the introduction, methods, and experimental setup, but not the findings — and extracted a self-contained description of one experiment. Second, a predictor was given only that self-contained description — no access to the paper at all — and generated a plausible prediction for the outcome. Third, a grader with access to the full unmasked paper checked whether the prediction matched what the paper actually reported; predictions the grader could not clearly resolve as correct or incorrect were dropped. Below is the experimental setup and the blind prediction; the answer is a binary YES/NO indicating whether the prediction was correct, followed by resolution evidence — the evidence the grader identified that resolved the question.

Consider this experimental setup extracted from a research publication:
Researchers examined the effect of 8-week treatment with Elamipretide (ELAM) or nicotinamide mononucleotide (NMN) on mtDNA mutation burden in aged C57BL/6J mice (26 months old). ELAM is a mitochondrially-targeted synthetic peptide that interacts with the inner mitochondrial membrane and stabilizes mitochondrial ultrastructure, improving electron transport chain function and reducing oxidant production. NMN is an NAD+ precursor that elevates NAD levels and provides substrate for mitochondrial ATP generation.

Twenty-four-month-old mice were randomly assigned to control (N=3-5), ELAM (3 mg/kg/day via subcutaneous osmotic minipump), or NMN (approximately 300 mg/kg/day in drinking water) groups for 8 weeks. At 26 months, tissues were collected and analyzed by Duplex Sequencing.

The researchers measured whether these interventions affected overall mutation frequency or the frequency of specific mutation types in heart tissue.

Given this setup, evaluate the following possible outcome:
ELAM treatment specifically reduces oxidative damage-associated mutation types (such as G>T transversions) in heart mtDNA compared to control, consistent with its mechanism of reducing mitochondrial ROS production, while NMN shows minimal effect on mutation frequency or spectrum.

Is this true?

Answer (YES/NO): NO